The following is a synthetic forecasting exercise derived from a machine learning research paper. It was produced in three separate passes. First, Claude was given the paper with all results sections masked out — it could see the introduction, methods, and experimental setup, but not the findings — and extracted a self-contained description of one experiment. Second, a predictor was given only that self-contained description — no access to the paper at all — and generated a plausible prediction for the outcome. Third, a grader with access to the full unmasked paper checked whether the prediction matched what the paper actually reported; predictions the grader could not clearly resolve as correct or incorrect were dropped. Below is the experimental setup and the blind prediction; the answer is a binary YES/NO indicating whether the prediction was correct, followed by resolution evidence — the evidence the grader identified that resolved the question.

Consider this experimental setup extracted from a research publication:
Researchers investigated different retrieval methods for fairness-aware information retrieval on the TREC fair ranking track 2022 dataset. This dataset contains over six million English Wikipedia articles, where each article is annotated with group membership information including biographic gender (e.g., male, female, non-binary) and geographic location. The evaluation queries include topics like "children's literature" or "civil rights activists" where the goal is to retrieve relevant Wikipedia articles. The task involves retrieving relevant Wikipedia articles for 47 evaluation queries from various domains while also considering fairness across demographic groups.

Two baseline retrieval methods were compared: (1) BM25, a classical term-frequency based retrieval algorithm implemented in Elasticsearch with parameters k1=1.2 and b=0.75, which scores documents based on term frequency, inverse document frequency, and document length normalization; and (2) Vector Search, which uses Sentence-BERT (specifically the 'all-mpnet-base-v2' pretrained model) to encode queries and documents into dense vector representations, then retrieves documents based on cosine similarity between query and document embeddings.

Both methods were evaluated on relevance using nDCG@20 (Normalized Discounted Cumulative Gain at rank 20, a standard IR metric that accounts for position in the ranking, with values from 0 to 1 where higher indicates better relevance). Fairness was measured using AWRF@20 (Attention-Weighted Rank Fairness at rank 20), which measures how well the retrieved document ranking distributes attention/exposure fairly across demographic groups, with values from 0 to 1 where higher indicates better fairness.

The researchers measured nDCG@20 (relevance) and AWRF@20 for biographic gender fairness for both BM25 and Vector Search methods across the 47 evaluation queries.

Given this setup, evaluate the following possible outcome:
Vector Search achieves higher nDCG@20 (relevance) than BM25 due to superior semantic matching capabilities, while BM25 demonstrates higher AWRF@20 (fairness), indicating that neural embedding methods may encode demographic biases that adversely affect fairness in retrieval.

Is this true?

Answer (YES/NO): NO